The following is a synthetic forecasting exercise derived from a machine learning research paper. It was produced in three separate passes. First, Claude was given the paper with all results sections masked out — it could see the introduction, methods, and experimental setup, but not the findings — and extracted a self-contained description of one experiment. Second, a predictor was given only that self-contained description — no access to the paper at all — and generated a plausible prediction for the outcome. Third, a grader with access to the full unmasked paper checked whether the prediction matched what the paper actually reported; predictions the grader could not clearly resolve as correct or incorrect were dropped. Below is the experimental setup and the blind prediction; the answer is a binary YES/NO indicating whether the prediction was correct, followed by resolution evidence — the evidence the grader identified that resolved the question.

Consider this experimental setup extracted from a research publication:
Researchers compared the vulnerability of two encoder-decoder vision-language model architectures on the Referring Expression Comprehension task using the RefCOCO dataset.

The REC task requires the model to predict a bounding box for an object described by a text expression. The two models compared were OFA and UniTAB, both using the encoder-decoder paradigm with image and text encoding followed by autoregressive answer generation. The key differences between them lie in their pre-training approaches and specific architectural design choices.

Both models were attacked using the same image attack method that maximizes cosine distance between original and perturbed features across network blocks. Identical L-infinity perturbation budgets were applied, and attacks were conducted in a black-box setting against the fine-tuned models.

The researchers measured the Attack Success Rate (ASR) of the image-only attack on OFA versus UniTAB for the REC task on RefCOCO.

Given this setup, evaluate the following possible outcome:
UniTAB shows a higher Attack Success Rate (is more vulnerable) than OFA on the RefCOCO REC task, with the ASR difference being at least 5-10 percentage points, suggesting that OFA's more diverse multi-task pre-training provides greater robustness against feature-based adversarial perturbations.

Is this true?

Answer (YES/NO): YES